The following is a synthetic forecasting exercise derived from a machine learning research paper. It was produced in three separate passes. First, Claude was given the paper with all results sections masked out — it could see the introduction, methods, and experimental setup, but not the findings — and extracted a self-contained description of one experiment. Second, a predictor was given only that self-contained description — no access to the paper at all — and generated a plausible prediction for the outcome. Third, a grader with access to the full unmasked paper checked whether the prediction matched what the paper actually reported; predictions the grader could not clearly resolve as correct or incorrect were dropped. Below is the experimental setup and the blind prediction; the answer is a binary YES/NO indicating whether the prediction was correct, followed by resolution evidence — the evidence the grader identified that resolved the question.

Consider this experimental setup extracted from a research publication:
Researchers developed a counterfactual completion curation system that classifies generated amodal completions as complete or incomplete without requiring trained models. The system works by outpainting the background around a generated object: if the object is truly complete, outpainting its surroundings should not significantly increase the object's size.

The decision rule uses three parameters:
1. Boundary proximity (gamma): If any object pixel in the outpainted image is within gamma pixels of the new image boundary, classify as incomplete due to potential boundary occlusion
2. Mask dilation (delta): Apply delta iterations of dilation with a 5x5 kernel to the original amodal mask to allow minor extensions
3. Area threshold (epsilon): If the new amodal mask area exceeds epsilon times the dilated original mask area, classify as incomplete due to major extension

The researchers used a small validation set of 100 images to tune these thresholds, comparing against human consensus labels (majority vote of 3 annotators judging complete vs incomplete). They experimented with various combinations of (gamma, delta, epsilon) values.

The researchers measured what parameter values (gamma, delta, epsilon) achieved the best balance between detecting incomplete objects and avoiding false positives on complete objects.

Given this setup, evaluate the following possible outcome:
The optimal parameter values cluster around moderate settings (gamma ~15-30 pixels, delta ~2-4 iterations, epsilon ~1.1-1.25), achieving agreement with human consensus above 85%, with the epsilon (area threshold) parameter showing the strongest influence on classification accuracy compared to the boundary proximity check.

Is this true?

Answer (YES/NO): NO